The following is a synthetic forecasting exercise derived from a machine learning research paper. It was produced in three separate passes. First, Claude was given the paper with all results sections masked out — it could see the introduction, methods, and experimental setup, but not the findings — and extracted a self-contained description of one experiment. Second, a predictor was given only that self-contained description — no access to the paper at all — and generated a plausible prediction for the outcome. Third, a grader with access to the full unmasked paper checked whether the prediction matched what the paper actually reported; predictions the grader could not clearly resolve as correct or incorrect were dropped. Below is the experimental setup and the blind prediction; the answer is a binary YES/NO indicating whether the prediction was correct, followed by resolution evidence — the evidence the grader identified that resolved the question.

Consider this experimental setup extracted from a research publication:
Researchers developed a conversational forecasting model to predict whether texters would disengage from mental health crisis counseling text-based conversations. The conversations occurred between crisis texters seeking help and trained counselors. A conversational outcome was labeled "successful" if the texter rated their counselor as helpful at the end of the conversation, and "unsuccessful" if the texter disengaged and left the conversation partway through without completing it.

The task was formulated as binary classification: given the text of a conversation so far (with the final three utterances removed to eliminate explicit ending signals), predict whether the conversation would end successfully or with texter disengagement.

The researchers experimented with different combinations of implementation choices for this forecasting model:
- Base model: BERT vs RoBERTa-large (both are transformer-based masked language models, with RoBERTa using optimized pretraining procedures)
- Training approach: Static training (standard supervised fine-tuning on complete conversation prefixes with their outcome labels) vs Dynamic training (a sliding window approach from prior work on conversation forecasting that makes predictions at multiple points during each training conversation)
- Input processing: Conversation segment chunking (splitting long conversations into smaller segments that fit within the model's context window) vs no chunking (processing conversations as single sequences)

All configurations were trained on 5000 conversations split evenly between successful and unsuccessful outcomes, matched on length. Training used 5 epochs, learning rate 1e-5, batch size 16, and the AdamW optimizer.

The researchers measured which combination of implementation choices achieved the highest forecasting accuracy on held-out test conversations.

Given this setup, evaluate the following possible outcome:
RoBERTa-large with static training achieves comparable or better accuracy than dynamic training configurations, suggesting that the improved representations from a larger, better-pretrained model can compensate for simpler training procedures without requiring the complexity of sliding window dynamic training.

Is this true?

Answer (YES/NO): YES